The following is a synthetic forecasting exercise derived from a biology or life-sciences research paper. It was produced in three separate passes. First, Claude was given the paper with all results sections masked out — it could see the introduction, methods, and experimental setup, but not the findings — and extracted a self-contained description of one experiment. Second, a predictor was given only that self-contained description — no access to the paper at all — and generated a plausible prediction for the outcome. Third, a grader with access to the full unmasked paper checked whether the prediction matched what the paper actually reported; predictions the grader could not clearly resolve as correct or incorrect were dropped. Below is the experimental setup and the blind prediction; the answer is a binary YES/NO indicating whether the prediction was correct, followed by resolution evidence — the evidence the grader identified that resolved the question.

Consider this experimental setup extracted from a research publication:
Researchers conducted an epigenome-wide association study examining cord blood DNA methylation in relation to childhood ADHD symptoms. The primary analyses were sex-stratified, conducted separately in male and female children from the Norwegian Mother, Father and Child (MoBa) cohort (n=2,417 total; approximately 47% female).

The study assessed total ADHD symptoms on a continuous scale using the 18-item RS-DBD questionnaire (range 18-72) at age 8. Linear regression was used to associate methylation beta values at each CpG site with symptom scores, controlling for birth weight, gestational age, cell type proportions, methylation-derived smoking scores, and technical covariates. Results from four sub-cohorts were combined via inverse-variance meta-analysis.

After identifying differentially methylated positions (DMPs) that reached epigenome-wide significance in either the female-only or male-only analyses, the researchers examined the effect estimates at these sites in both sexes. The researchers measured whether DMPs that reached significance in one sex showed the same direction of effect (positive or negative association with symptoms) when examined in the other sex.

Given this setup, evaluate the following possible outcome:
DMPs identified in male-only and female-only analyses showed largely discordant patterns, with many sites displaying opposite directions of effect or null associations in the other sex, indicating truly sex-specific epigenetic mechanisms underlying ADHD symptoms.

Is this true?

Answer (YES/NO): YES